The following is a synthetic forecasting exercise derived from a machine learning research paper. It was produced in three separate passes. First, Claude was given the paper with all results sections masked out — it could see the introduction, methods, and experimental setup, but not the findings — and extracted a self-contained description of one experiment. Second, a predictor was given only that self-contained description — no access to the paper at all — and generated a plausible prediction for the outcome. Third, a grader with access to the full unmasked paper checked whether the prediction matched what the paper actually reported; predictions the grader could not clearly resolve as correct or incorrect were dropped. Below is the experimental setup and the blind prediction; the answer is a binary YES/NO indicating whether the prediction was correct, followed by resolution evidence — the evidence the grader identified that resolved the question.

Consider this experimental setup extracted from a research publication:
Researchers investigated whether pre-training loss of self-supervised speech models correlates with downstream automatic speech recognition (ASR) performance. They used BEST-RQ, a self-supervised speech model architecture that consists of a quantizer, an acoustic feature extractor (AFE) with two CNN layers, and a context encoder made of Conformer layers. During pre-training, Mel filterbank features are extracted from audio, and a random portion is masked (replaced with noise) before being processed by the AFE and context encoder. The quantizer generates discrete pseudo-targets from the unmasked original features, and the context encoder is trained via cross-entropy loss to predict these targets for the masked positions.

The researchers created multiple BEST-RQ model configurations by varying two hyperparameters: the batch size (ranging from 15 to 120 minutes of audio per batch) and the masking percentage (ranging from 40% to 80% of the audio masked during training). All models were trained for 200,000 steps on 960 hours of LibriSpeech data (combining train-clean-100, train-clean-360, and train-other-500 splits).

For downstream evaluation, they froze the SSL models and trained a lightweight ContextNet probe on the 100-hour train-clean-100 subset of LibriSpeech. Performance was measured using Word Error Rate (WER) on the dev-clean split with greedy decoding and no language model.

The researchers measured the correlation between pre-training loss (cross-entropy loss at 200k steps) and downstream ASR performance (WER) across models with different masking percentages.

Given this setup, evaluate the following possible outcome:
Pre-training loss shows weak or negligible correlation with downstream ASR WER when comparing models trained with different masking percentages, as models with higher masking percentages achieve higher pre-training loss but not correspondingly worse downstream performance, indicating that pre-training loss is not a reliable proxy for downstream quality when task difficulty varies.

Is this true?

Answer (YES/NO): YES